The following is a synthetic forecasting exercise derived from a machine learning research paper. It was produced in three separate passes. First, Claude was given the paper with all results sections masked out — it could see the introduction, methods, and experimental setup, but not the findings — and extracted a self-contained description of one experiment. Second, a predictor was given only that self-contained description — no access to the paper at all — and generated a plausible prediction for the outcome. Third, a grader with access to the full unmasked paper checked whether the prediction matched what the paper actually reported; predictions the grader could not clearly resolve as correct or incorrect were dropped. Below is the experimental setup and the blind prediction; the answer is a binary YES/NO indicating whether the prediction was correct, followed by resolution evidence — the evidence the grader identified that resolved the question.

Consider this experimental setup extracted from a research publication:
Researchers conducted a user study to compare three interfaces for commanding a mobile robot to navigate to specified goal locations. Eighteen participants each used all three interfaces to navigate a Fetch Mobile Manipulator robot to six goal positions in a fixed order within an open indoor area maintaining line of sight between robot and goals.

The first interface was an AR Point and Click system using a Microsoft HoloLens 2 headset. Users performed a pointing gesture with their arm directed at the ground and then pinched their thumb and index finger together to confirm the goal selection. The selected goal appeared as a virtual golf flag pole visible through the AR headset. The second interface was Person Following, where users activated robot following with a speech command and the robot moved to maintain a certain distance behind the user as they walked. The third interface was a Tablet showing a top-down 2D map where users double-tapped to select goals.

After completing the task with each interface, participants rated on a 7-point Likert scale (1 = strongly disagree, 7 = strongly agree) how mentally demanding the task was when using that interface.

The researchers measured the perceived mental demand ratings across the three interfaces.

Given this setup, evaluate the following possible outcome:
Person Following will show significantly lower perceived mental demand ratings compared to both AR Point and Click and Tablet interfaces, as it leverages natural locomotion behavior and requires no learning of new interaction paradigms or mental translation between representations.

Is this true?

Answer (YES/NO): NO